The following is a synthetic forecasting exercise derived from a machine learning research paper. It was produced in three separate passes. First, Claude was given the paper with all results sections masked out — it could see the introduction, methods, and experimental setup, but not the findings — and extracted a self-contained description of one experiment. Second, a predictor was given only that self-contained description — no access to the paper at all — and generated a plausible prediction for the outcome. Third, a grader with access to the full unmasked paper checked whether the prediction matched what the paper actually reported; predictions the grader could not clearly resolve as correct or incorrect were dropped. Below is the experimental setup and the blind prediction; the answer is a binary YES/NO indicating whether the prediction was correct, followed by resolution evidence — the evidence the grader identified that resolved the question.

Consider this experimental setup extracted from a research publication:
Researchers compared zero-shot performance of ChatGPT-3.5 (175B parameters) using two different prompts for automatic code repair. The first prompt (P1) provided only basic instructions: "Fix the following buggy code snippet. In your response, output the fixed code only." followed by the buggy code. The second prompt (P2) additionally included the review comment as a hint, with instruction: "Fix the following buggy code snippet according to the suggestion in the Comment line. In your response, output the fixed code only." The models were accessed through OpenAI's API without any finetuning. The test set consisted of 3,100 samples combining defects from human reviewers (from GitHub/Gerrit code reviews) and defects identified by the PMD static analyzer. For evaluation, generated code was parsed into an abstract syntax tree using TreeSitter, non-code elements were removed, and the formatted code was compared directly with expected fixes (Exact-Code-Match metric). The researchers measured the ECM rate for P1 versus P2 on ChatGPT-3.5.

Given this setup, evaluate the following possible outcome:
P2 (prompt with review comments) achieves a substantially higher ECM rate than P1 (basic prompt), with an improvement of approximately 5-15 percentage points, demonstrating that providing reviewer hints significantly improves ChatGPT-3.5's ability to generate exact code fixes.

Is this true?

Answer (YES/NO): NO